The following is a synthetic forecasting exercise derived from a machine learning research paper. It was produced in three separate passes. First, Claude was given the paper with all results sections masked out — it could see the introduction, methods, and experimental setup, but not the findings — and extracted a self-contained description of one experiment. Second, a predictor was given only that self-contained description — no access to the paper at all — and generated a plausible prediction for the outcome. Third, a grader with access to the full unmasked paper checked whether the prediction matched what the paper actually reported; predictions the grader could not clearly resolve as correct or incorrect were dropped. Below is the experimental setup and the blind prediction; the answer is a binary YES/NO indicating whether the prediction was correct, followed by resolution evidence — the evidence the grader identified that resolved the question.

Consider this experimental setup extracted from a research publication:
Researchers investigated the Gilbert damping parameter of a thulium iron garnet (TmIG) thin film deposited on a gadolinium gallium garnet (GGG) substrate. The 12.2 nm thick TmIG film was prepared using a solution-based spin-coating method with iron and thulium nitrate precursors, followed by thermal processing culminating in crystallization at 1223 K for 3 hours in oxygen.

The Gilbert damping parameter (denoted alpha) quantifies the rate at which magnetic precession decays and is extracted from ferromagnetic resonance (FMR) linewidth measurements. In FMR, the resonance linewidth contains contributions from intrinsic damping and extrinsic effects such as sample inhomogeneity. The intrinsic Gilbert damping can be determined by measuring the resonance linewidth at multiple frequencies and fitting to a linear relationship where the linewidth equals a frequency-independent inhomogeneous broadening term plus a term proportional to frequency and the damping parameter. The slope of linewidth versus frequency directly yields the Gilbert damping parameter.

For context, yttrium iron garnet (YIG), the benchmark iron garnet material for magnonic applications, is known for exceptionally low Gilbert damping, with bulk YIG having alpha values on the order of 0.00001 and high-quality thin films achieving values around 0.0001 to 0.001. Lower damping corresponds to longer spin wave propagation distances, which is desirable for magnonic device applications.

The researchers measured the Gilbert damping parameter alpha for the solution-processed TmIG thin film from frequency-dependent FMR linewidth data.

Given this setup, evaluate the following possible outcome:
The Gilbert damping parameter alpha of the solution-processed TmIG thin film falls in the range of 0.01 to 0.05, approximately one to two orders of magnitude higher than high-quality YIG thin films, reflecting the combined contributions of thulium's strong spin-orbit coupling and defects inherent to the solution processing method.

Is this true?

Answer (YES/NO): YES